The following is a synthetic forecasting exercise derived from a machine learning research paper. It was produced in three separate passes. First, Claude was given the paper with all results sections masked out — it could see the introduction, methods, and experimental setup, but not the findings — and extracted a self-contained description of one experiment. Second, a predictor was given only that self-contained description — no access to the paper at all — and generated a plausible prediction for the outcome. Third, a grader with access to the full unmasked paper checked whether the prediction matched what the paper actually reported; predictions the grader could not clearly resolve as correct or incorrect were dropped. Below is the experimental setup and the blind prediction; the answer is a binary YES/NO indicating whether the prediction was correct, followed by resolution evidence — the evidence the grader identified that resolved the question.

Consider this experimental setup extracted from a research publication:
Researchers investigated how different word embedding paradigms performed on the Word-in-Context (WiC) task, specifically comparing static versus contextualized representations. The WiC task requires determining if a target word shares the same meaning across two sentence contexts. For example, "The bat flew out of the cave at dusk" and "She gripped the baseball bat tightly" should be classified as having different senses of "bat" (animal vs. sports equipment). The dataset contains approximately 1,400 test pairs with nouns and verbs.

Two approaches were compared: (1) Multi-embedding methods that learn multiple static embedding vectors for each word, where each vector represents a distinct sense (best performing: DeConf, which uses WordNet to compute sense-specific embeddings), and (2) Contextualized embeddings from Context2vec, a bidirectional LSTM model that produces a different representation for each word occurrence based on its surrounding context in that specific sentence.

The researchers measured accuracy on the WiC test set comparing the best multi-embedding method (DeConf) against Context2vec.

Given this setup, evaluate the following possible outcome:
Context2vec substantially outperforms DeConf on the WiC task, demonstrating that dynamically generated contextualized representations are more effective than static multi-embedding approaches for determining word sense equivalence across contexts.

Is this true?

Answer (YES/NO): NO